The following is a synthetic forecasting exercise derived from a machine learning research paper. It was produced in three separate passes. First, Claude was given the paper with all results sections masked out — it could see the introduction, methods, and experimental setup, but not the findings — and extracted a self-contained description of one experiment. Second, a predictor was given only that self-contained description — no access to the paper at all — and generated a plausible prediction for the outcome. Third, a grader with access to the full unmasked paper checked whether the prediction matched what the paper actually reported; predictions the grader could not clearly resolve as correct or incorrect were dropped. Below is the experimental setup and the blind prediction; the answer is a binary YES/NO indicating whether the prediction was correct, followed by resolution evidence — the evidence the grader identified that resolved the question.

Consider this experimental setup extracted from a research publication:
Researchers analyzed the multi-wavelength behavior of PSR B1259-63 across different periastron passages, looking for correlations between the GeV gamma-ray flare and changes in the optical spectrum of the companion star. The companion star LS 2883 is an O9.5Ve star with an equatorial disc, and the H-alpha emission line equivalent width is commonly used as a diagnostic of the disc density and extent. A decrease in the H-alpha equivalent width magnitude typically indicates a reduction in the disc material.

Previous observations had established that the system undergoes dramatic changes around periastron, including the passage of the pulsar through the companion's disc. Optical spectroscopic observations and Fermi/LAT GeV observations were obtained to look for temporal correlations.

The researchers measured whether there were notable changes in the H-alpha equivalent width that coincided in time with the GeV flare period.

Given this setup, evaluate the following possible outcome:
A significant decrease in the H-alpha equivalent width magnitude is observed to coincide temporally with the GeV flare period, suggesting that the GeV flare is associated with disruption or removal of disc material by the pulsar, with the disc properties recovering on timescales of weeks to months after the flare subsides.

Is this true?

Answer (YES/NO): YES